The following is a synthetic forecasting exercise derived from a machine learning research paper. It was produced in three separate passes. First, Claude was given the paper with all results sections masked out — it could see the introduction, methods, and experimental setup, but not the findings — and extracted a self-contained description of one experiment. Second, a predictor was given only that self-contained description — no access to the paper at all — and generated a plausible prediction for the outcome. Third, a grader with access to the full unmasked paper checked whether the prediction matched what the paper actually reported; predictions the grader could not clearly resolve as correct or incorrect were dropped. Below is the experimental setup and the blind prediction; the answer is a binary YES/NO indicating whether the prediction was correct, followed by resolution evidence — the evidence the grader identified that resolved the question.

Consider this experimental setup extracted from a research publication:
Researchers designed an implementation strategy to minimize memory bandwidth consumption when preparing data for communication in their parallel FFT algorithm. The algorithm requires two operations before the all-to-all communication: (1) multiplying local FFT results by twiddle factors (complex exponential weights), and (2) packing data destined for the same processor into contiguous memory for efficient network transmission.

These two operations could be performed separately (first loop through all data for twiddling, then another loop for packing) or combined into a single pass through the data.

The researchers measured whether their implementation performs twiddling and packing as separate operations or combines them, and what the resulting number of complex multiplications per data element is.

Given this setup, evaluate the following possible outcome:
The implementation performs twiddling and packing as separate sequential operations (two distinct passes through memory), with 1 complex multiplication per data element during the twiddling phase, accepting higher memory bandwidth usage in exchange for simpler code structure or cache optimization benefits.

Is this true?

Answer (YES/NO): NO